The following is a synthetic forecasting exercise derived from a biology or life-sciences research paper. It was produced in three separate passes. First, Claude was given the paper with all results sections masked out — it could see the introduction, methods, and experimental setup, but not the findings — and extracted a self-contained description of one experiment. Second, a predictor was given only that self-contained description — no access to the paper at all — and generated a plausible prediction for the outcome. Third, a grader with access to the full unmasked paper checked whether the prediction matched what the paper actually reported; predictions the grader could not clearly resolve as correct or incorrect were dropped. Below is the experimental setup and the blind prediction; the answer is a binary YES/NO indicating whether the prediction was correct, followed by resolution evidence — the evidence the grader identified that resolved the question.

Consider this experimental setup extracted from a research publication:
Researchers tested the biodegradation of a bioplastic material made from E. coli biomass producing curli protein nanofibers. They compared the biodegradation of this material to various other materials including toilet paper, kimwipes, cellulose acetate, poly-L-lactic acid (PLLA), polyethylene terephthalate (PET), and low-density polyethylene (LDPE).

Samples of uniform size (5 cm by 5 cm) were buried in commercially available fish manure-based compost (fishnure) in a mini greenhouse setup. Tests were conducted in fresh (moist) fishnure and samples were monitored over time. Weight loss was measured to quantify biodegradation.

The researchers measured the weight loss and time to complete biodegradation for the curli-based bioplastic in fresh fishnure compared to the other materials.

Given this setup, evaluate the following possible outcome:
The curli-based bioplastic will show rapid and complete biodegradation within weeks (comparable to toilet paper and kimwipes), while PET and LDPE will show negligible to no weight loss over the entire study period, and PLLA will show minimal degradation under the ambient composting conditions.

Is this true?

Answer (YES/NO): NO